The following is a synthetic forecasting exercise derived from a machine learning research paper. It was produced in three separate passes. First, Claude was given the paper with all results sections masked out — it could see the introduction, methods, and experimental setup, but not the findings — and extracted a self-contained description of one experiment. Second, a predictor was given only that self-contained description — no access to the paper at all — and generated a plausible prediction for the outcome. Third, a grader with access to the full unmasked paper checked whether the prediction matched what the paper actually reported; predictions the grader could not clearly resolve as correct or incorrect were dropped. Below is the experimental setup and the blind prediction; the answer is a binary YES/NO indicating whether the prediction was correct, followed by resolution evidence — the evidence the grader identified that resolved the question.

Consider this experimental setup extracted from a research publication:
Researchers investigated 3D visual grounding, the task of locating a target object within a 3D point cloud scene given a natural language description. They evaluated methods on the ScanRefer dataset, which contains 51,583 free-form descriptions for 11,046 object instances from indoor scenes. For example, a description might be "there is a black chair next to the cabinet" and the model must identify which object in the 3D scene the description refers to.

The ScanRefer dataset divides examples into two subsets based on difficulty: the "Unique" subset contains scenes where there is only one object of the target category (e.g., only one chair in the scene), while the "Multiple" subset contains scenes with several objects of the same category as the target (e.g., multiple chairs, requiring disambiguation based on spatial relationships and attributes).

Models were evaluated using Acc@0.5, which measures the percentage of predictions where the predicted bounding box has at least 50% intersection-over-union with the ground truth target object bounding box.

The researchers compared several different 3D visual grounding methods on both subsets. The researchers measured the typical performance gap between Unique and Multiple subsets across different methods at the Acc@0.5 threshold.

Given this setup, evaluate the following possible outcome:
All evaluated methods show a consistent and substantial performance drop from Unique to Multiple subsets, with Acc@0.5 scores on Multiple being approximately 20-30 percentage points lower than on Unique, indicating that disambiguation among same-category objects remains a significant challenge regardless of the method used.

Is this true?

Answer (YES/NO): NO